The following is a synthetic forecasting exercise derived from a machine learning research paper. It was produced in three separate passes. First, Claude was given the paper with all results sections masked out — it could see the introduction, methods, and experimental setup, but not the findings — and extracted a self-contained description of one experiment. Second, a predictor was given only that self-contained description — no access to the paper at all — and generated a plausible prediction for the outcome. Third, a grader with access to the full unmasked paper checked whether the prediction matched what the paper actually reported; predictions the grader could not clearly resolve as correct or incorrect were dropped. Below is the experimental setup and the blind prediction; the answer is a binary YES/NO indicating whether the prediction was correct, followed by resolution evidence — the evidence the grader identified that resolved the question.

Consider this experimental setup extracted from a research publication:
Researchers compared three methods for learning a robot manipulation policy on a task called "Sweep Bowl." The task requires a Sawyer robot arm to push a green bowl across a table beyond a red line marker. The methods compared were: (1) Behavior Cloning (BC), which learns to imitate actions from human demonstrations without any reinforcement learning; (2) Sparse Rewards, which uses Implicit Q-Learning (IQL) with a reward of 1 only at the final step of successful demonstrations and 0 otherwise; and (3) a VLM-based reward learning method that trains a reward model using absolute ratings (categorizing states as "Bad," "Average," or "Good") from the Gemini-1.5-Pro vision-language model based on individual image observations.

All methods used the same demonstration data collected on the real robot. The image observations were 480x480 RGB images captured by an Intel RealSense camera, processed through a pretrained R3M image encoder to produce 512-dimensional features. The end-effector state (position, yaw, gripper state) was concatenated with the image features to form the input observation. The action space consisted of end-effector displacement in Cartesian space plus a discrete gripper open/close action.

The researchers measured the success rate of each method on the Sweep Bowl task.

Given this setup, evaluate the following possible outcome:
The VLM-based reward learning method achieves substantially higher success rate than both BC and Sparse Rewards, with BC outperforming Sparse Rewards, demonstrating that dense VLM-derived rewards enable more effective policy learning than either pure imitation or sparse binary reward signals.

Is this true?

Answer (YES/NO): NO